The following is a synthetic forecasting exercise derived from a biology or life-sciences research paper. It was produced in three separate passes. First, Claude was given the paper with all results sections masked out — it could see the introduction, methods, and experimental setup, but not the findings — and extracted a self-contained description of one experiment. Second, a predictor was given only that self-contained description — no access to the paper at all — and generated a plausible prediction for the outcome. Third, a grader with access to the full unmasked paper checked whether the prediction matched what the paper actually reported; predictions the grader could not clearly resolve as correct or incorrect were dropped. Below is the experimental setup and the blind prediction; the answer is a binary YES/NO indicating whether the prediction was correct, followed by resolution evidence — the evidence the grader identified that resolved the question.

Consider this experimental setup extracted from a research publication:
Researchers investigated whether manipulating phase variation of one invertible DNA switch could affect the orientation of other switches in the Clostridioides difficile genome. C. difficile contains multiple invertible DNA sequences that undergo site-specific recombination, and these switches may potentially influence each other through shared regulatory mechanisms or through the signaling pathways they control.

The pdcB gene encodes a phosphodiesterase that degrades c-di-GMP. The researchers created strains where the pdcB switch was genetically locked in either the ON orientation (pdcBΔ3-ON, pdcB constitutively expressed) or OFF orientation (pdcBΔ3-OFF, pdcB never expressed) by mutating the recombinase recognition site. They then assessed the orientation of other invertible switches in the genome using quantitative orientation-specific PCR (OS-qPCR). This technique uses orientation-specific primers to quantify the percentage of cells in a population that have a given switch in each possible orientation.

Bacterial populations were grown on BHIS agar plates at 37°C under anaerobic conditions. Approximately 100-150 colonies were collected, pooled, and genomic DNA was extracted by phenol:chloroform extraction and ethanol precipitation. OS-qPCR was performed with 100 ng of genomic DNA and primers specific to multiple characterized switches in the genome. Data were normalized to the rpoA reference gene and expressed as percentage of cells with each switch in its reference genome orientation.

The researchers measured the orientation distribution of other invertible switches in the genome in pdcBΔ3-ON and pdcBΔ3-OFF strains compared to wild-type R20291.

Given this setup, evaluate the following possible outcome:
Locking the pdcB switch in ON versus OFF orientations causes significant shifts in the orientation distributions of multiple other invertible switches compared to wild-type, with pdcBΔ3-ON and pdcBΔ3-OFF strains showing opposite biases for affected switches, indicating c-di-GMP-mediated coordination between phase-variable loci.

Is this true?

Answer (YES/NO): NO